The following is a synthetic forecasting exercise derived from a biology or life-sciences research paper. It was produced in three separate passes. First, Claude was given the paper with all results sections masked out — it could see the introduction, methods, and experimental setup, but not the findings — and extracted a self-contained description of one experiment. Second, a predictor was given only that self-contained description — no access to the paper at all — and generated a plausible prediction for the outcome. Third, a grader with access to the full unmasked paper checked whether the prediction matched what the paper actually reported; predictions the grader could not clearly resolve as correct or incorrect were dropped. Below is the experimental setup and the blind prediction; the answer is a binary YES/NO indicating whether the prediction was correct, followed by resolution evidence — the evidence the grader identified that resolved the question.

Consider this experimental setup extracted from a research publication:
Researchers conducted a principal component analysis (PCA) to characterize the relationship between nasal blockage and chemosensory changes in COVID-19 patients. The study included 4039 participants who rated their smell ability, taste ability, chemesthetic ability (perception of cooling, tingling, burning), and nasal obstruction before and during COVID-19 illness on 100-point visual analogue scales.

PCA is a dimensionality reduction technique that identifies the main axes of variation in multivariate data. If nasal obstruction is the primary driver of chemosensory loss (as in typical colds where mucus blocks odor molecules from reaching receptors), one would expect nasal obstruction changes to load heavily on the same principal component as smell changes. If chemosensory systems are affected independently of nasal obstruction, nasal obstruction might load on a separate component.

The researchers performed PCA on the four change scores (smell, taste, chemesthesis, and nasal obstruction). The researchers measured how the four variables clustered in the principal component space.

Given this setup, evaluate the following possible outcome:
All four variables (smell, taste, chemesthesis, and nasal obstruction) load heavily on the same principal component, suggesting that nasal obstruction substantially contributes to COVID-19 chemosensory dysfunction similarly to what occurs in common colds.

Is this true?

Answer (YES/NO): NO